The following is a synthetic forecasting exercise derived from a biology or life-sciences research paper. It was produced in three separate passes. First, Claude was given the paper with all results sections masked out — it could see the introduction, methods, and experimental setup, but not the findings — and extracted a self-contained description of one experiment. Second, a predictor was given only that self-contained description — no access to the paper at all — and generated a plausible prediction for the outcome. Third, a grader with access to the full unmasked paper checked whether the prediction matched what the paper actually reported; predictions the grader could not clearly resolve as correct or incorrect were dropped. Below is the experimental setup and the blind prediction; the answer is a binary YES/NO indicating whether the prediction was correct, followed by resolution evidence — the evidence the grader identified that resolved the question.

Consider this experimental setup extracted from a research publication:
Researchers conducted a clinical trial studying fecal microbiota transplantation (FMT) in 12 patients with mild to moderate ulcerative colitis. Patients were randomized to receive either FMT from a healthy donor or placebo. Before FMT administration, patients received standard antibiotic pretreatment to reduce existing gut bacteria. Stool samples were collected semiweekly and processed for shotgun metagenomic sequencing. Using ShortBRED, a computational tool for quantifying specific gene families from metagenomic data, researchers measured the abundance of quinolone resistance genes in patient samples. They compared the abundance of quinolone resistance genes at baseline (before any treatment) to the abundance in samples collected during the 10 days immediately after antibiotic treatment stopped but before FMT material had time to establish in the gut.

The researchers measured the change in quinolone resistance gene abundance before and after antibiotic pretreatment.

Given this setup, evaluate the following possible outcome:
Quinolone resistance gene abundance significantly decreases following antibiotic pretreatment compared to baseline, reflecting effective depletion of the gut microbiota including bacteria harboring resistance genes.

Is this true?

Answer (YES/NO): NO